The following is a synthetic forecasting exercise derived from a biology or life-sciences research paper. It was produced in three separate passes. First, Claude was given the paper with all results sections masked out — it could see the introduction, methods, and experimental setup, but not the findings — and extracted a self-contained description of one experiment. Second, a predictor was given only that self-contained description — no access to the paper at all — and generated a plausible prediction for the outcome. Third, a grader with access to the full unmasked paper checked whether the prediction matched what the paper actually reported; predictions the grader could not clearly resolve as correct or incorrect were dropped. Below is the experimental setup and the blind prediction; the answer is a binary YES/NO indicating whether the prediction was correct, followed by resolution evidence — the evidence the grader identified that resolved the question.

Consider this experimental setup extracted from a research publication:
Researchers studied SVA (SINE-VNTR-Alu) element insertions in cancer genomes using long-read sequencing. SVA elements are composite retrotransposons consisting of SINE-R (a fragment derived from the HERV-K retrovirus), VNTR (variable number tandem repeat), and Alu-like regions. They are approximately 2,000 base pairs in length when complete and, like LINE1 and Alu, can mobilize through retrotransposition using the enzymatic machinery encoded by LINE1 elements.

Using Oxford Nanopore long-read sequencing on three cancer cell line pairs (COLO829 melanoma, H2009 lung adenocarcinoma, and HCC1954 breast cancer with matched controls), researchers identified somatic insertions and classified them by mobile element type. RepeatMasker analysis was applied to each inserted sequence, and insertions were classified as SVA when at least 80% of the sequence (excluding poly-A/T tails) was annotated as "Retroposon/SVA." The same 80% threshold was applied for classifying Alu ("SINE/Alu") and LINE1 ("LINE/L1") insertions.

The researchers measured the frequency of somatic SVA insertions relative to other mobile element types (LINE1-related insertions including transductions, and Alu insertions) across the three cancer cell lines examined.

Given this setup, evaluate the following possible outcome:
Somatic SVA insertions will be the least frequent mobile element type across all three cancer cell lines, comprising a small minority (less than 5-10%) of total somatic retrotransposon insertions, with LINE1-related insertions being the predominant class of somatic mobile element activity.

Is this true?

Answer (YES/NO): YES